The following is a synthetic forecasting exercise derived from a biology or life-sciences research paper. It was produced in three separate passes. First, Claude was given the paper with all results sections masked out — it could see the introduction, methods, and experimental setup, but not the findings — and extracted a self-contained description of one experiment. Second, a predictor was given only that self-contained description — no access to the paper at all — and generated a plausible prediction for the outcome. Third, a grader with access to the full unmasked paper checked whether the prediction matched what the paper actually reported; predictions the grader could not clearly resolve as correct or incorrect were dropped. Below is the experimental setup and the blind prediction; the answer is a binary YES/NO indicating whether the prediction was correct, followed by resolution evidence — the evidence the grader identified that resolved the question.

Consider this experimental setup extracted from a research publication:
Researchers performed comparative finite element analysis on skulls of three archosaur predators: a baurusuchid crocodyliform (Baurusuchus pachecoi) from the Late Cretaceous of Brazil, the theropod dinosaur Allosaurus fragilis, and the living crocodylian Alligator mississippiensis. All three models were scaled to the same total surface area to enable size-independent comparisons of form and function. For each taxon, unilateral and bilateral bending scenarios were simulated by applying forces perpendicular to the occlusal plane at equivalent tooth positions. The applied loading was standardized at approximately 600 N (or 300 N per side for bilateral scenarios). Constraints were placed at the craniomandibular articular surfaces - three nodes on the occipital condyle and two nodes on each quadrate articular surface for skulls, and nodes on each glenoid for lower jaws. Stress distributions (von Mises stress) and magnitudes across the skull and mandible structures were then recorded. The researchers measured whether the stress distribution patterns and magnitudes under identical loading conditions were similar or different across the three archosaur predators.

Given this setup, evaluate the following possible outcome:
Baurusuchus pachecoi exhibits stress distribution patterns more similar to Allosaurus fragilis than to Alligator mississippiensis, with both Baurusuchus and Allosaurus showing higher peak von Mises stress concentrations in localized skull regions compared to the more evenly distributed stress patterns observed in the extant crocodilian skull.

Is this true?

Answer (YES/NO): NO